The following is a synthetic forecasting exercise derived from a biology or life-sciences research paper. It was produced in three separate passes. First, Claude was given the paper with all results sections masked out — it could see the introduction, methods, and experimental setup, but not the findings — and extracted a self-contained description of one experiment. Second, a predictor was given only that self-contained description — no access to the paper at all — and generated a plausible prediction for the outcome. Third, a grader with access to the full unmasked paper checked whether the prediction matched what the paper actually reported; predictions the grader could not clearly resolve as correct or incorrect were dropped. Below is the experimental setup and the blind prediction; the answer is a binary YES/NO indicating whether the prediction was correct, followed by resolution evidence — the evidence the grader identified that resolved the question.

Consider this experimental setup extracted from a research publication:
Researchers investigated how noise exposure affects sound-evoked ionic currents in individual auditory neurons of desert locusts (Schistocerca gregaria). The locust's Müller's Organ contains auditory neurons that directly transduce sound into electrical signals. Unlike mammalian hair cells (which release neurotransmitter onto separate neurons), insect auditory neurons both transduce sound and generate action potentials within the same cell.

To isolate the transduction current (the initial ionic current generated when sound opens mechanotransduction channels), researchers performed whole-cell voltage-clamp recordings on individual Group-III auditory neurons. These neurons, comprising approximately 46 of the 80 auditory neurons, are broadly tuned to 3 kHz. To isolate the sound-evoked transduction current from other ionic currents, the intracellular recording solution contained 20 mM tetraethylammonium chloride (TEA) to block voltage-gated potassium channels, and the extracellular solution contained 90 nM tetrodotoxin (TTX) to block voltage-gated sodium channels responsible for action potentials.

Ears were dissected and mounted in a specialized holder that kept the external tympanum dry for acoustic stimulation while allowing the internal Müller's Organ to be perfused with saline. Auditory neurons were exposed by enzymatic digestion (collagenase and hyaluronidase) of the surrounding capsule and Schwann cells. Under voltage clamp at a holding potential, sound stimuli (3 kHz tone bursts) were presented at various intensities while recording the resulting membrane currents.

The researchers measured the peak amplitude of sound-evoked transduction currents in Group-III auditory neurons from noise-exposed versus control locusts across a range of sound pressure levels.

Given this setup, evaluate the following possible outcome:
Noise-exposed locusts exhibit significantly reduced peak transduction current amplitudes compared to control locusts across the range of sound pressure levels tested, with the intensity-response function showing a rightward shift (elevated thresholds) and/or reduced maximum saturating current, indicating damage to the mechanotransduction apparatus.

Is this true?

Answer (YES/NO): NO